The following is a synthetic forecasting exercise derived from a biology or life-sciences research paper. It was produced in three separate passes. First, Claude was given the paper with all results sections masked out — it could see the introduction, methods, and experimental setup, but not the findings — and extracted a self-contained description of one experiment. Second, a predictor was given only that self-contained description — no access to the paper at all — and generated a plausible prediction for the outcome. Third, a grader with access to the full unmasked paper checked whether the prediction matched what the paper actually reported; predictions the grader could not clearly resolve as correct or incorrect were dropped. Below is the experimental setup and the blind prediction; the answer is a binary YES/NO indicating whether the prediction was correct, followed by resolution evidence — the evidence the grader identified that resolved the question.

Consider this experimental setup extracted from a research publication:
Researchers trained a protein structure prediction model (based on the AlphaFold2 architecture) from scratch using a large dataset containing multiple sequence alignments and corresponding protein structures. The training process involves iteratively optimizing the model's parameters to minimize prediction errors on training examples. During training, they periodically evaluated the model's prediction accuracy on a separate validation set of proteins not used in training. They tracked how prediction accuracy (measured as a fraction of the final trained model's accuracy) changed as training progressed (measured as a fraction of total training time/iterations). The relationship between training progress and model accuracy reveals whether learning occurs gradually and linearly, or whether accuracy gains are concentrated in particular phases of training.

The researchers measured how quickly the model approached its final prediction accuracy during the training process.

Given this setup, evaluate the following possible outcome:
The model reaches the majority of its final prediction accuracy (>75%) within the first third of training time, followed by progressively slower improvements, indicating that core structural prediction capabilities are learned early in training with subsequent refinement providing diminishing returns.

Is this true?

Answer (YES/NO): NO